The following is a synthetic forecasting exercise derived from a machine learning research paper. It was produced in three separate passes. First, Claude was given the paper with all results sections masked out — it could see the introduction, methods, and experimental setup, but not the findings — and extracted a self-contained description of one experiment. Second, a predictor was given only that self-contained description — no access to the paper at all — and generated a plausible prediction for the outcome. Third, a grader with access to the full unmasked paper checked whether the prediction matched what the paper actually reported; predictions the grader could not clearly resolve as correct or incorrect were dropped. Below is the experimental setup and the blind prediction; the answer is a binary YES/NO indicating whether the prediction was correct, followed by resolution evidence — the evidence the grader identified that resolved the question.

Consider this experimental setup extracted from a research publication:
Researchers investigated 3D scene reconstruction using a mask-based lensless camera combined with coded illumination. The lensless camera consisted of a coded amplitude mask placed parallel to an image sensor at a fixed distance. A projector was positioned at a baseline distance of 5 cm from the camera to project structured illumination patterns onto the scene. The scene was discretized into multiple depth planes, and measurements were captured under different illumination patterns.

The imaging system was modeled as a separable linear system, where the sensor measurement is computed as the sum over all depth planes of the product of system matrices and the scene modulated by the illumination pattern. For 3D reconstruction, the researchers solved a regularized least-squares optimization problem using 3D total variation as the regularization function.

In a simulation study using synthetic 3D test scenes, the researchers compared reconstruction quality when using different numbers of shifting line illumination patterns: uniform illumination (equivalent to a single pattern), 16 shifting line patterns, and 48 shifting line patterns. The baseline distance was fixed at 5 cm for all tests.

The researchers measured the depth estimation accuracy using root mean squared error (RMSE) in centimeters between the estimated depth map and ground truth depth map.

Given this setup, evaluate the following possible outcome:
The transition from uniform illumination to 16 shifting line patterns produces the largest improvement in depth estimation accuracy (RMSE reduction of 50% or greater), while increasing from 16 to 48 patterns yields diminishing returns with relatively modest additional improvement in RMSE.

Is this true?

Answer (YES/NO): NO